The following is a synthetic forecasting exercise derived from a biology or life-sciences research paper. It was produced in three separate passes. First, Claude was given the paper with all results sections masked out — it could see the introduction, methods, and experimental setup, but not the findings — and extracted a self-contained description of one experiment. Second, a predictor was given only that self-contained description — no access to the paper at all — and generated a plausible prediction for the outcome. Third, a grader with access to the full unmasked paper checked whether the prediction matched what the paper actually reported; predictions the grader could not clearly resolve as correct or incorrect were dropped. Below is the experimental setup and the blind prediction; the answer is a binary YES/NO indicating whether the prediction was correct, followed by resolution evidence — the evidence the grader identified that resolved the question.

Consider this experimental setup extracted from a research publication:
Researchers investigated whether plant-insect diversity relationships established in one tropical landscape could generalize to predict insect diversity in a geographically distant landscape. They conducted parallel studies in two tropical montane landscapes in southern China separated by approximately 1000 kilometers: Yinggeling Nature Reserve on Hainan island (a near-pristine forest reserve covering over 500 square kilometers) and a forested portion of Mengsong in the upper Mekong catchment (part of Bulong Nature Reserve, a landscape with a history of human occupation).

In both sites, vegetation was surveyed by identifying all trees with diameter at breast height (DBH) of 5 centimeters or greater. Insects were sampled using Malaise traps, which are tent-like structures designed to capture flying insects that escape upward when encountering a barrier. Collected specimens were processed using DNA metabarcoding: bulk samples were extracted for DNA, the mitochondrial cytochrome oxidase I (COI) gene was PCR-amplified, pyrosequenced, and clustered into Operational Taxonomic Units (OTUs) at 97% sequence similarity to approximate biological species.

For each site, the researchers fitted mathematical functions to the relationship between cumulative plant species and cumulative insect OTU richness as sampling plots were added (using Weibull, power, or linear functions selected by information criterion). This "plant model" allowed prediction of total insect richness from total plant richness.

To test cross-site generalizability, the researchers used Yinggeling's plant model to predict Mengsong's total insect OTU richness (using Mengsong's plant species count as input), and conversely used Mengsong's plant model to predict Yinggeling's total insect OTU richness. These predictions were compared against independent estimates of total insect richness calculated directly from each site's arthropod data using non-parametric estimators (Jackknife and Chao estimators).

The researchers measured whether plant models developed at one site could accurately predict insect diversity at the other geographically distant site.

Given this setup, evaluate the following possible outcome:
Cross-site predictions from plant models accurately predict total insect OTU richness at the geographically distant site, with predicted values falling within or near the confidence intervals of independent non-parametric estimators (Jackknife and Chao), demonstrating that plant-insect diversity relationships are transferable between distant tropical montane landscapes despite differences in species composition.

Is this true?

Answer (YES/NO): NO